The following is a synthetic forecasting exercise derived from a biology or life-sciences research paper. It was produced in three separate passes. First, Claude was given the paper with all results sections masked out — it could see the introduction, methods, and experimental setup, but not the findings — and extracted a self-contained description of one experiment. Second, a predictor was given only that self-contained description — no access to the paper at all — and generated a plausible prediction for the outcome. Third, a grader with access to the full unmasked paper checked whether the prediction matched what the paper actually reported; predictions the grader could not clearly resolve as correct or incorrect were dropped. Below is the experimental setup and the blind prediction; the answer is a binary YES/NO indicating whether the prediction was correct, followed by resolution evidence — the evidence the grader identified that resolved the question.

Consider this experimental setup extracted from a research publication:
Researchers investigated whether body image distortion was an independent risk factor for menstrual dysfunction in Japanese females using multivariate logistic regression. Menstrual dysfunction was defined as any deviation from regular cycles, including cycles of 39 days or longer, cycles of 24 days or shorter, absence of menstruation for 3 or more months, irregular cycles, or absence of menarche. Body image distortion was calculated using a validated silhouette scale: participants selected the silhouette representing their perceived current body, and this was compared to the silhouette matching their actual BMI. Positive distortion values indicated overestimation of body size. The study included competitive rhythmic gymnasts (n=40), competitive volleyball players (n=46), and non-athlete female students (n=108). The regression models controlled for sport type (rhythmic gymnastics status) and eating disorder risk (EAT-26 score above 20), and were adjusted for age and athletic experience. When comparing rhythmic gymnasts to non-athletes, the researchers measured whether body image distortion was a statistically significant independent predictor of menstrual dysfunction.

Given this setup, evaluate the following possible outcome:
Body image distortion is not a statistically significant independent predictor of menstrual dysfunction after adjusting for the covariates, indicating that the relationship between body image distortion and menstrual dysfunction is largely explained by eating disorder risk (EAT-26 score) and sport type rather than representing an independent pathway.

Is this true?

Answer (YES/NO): YES